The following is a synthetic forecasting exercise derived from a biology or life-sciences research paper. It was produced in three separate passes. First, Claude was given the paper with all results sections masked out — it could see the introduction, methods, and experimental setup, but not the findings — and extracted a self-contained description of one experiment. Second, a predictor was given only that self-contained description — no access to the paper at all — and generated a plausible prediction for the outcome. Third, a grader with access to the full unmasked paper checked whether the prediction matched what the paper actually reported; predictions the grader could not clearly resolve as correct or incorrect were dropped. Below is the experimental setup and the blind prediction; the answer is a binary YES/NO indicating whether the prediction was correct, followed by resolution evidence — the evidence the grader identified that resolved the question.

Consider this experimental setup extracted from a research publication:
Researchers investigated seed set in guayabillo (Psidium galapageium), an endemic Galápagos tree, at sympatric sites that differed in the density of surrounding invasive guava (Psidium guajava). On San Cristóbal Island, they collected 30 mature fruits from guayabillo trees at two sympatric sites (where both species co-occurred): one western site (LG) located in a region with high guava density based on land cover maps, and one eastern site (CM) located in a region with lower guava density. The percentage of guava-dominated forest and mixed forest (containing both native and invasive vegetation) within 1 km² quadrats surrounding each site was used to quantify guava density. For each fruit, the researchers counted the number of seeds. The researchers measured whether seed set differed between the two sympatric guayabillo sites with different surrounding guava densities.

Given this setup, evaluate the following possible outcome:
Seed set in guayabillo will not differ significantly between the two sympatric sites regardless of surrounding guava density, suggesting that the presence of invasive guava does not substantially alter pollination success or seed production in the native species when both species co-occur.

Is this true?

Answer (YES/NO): NO